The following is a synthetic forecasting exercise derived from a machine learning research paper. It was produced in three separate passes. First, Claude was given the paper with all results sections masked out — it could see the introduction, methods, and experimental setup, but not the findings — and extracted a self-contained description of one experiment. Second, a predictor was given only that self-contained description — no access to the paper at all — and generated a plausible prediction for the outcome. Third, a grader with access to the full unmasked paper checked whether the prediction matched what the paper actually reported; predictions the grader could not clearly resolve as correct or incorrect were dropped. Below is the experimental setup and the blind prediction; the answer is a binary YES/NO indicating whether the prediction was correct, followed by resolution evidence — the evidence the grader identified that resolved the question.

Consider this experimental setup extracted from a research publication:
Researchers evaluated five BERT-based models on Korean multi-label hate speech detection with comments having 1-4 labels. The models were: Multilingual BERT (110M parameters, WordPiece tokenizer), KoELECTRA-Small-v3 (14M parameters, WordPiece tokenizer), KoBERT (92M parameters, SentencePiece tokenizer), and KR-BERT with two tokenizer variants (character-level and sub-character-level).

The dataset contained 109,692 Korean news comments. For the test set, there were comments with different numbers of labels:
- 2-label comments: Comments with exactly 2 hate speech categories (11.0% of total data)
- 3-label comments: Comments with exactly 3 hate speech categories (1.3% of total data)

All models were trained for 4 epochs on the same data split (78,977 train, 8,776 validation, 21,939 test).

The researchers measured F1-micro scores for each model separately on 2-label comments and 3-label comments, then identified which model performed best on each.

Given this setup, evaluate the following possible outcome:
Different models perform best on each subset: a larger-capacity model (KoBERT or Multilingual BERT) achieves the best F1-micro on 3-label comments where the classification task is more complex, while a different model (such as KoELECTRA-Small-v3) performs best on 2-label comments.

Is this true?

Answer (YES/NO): NO